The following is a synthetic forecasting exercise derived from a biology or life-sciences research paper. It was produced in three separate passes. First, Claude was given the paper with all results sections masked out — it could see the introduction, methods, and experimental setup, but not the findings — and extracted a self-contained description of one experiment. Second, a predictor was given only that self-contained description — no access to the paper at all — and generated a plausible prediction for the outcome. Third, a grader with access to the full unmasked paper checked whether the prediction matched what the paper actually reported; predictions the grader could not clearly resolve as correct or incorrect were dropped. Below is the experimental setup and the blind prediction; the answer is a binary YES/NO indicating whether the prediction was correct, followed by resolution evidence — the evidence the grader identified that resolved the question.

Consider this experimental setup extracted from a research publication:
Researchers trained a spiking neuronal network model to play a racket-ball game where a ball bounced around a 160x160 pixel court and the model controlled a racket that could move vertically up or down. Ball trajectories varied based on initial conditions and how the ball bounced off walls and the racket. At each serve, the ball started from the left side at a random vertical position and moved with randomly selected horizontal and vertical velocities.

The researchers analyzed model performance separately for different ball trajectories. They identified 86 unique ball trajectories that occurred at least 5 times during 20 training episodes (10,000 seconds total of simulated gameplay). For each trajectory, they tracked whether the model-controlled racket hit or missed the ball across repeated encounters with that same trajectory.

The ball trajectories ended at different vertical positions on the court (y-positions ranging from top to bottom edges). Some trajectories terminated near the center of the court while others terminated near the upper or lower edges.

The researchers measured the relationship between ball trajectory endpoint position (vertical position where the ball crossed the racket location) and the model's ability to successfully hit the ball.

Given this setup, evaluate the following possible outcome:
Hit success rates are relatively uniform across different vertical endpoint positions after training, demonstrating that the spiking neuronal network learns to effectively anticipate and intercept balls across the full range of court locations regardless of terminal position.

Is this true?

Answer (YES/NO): NO